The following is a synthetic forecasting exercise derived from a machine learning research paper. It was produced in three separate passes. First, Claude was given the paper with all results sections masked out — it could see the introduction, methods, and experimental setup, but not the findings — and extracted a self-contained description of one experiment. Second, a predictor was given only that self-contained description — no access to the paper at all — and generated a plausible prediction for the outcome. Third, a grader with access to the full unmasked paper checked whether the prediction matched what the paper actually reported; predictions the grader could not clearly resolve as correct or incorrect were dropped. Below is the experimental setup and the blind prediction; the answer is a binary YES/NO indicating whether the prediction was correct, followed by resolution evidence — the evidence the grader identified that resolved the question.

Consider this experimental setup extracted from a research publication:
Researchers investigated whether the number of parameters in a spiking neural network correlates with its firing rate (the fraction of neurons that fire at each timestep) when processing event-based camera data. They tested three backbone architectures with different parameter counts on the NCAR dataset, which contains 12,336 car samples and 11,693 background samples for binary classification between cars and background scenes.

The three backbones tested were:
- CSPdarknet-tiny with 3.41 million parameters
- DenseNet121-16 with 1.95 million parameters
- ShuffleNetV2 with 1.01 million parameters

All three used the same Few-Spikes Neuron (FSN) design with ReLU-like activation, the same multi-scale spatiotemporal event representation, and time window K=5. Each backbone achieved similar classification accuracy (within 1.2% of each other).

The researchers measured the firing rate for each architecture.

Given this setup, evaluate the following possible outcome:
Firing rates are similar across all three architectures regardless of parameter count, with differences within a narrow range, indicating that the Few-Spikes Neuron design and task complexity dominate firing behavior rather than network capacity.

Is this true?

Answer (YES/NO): NO